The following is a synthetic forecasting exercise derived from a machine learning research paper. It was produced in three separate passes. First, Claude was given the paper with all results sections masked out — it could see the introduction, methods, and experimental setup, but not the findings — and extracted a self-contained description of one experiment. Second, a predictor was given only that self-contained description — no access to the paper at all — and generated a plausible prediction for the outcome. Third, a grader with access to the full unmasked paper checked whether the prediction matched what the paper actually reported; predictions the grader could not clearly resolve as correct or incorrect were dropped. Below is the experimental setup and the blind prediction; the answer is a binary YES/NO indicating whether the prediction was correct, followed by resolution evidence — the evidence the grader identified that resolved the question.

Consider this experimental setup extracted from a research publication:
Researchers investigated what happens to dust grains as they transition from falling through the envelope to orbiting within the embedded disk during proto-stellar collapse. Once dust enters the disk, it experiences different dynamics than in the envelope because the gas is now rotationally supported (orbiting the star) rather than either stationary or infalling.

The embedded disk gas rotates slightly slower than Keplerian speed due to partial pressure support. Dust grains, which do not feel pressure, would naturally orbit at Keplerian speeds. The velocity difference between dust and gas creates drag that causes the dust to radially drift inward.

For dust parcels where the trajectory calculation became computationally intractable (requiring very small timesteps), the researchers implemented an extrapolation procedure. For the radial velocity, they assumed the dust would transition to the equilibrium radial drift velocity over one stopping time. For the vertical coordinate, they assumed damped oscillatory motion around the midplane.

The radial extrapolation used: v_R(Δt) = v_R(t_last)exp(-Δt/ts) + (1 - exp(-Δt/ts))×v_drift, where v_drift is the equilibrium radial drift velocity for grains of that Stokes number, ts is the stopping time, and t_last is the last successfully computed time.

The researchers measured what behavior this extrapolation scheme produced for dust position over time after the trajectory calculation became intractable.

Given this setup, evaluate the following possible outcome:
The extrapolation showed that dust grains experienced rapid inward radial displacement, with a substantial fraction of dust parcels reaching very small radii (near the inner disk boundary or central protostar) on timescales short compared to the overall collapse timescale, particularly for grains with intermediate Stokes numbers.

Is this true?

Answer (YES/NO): NO